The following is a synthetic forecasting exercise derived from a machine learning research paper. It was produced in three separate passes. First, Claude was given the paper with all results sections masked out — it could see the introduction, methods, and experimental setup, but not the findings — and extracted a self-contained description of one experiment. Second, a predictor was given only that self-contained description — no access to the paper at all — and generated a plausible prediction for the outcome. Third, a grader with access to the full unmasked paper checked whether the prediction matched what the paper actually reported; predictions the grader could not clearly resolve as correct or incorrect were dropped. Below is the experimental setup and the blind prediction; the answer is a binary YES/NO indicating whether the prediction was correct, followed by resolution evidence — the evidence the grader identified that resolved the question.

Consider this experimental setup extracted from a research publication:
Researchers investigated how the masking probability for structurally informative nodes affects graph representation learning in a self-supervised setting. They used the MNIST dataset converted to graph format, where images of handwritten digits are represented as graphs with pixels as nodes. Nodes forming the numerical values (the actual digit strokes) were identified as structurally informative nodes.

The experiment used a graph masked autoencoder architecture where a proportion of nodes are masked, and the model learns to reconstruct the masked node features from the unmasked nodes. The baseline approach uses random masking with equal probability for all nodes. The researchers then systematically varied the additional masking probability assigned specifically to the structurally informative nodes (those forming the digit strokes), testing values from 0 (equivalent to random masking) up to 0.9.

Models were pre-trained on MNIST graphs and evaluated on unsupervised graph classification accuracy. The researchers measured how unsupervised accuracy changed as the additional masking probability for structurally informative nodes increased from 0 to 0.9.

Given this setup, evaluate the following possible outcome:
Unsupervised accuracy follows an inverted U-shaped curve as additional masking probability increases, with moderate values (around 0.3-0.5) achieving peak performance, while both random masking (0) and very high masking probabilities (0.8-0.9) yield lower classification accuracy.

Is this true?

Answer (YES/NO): NO